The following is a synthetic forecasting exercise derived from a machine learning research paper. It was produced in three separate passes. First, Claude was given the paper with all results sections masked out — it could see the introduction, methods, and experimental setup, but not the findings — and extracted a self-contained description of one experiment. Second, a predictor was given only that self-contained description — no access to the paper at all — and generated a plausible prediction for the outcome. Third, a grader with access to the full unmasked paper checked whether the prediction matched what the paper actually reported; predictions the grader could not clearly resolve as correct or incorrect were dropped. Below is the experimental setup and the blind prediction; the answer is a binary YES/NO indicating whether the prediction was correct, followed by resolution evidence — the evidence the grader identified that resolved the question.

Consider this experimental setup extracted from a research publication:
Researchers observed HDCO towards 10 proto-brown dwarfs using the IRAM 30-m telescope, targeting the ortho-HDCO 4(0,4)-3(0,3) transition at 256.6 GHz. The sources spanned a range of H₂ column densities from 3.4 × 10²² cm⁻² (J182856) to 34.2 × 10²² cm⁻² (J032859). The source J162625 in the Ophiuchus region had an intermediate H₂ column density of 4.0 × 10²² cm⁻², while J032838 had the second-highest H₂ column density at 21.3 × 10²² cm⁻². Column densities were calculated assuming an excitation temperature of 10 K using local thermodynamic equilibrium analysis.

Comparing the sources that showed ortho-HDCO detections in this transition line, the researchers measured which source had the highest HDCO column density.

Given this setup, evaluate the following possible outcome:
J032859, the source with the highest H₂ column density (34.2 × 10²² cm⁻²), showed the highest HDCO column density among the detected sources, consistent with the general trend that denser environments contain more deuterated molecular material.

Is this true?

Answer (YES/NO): NO